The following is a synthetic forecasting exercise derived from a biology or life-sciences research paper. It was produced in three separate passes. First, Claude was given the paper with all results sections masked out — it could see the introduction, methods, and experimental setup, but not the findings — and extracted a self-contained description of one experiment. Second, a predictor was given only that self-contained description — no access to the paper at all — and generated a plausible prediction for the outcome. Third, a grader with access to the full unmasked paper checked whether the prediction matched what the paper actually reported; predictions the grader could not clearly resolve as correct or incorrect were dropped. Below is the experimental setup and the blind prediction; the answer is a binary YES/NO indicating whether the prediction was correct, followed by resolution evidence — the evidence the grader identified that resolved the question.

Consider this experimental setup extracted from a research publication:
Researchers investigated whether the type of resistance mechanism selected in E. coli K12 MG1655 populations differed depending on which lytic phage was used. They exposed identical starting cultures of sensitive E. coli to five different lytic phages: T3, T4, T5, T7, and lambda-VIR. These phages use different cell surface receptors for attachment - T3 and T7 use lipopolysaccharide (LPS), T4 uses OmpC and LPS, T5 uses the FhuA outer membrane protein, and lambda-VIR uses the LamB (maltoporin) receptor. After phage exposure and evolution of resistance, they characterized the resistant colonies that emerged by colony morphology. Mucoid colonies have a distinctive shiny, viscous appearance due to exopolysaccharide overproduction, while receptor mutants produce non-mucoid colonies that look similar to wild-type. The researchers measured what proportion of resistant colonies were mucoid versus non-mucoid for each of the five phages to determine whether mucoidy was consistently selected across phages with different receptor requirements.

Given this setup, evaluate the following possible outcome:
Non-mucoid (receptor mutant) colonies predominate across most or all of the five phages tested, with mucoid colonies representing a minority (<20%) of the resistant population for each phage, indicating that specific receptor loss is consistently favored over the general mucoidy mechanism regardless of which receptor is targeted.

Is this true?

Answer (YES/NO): NO